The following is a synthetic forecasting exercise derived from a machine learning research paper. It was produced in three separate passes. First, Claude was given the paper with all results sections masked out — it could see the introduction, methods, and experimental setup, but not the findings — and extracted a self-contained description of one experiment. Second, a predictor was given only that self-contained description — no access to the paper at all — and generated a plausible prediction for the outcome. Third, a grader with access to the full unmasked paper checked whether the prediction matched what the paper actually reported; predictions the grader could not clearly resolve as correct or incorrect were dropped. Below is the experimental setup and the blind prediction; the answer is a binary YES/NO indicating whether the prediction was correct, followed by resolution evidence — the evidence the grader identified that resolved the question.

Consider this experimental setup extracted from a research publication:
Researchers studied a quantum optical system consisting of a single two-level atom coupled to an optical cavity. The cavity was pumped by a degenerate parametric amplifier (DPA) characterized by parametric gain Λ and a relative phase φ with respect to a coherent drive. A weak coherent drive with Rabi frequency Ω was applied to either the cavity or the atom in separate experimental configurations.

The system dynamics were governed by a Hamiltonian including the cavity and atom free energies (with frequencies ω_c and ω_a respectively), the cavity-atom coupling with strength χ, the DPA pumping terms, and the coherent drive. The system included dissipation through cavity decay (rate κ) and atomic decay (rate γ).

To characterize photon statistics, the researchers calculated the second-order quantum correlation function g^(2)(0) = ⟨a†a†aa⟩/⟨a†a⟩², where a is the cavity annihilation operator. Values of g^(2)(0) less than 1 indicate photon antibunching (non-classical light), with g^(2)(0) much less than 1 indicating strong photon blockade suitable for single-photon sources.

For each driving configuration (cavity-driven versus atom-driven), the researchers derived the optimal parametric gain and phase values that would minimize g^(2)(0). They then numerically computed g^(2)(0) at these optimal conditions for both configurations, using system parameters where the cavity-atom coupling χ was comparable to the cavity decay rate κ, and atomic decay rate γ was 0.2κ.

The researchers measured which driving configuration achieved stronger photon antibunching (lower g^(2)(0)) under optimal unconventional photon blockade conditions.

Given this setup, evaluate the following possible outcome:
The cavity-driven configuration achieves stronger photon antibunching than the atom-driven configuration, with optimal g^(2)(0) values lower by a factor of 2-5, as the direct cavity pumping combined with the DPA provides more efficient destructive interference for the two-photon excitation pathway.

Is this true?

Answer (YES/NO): NO